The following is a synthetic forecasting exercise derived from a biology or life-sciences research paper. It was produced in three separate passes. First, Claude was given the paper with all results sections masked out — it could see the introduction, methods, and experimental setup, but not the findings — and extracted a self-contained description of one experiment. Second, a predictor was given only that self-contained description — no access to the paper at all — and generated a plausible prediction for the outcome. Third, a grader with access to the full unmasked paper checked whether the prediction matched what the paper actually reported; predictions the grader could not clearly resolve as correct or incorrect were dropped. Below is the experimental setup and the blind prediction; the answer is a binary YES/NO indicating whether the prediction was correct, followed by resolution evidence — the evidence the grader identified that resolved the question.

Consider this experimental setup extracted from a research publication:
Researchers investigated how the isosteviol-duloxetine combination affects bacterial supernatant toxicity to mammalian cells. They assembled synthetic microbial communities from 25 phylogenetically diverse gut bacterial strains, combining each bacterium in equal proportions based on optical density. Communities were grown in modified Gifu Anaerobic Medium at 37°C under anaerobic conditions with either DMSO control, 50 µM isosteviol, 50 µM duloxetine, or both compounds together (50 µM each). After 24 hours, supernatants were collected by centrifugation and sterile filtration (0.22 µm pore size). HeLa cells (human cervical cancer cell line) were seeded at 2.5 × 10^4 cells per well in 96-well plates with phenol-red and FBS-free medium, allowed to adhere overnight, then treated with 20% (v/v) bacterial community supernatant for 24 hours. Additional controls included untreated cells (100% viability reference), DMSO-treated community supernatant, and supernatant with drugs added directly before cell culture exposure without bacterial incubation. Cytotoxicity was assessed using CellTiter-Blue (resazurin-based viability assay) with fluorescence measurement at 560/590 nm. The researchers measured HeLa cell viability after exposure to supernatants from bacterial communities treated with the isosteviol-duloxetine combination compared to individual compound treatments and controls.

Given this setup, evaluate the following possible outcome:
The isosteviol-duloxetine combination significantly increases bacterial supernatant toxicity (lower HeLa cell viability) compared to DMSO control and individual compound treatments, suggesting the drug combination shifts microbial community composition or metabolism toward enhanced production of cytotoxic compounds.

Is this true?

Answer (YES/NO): YES